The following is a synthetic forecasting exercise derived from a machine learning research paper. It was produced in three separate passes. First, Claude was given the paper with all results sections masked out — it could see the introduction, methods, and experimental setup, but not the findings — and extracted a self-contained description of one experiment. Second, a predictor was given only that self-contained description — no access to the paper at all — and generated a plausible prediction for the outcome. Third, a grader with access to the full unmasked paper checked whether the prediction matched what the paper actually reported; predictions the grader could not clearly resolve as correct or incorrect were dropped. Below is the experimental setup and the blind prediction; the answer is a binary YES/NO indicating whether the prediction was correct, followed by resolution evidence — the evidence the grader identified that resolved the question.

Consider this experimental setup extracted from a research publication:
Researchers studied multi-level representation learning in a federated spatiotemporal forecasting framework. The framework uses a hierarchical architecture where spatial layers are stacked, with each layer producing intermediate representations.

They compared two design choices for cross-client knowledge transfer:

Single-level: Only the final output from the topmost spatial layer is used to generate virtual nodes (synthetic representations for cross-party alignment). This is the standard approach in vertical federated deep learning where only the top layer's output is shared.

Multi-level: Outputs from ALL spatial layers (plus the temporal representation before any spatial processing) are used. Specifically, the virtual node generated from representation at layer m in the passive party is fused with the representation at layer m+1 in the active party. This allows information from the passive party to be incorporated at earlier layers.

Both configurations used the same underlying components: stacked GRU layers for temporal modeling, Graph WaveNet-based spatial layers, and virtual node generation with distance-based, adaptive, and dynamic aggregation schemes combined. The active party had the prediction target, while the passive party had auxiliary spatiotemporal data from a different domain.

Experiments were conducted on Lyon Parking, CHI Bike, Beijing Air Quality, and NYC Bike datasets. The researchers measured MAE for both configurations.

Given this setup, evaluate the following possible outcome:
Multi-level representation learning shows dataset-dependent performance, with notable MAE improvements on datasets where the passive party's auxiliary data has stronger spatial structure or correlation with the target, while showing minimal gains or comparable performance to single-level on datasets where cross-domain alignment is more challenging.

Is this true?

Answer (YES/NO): NO